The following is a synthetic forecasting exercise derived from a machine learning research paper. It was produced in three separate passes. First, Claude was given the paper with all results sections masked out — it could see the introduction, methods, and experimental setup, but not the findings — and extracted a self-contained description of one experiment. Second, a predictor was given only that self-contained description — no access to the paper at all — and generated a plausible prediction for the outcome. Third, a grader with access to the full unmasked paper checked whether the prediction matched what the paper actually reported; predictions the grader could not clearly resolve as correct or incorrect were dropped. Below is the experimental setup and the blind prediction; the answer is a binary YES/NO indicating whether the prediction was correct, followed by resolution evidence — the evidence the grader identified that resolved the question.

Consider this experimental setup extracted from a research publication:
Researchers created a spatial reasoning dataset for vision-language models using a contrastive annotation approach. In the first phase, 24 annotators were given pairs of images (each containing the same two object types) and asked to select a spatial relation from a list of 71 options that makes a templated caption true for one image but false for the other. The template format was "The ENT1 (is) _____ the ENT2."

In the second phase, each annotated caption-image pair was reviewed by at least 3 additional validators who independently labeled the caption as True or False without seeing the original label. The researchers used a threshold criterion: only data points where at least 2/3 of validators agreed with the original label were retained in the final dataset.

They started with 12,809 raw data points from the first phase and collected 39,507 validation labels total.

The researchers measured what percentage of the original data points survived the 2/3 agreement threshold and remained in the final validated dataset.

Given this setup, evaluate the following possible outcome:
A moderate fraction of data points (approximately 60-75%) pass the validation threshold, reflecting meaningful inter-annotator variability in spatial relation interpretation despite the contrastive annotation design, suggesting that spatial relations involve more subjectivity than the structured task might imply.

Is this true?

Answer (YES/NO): NO